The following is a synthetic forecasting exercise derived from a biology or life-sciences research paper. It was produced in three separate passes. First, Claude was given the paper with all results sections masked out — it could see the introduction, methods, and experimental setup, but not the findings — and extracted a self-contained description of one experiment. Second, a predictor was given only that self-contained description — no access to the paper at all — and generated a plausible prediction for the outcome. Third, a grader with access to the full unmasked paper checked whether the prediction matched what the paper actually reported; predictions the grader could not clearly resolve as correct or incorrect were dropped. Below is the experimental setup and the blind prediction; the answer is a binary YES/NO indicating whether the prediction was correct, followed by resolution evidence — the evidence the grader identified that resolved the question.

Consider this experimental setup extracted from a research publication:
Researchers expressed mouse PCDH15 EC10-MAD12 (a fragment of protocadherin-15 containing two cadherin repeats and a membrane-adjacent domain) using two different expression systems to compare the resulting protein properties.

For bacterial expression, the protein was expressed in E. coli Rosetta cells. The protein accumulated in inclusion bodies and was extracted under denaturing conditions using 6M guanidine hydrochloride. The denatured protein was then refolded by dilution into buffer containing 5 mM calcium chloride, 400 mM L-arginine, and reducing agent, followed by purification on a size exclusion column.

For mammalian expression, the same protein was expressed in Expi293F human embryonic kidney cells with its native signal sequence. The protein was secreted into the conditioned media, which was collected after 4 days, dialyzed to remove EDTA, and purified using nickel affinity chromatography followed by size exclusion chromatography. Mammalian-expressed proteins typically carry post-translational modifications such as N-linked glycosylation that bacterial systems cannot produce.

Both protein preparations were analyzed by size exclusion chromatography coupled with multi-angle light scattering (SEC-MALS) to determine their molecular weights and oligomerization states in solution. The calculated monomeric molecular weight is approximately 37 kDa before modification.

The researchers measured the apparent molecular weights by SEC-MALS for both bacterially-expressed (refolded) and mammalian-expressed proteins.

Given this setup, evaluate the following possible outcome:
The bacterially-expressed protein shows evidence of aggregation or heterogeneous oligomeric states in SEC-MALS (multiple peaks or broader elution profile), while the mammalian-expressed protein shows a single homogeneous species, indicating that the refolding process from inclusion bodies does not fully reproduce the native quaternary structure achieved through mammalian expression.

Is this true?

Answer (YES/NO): NO